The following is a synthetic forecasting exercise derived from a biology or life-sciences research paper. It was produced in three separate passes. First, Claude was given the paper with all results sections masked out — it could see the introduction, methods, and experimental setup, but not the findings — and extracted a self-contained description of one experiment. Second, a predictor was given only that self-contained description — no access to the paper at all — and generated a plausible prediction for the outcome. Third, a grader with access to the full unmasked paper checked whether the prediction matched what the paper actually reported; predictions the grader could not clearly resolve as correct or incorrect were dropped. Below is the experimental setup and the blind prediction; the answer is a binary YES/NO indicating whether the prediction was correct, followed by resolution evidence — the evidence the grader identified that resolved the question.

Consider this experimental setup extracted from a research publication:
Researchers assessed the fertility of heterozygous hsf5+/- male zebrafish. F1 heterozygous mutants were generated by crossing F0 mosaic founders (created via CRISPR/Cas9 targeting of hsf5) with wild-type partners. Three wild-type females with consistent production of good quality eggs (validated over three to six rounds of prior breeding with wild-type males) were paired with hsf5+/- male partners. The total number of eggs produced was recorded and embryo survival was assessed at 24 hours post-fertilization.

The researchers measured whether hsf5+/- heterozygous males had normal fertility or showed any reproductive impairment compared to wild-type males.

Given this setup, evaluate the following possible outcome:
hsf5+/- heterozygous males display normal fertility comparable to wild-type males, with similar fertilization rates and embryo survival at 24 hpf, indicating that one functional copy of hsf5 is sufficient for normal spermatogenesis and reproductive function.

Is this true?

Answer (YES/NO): YES